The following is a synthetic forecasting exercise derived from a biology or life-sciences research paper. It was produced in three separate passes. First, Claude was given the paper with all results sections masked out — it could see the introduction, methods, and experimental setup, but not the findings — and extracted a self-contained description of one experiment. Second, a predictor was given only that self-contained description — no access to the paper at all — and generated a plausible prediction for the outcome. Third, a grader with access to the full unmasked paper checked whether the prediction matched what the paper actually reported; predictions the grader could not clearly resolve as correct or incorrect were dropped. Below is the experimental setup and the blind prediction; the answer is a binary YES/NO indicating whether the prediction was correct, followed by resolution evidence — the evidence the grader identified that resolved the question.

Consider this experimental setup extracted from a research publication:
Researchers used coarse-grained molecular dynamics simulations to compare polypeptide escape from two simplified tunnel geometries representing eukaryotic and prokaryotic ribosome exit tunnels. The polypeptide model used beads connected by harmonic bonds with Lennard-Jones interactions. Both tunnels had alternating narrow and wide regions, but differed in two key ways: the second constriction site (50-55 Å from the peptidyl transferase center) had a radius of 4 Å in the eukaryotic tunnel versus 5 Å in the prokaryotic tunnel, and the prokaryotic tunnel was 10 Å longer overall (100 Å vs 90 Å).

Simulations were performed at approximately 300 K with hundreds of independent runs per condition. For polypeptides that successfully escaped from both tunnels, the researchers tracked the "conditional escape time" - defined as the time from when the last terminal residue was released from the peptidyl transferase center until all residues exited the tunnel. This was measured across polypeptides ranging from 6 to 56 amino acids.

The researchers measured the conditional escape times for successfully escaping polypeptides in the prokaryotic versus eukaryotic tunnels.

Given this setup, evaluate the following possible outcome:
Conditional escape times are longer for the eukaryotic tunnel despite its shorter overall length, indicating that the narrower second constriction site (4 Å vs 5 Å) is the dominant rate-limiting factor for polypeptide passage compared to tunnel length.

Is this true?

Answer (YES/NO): YES